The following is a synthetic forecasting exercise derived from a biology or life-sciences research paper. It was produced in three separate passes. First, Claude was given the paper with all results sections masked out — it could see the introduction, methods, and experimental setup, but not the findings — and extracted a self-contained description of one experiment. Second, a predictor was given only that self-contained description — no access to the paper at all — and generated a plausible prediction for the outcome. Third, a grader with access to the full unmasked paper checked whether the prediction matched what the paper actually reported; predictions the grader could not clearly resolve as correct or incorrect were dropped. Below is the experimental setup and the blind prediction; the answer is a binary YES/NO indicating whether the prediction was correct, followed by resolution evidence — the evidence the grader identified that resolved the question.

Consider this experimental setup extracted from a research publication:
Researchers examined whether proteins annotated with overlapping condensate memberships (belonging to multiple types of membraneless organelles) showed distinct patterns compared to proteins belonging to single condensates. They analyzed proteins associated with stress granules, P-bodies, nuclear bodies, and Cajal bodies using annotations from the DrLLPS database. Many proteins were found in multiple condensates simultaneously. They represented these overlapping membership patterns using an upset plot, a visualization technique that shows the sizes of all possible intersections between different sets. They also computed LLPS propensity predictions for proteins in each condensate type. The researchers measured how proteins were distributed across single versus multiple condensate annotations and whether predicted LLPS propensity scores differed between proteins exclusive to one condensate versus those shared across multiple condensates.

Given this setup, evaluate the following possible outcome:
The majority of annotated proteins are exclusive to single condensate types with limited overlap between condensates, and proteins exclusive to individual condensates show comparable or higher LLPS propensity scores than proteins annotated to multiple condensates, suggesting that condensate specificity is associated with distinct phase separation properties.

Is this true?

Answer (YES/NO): NO